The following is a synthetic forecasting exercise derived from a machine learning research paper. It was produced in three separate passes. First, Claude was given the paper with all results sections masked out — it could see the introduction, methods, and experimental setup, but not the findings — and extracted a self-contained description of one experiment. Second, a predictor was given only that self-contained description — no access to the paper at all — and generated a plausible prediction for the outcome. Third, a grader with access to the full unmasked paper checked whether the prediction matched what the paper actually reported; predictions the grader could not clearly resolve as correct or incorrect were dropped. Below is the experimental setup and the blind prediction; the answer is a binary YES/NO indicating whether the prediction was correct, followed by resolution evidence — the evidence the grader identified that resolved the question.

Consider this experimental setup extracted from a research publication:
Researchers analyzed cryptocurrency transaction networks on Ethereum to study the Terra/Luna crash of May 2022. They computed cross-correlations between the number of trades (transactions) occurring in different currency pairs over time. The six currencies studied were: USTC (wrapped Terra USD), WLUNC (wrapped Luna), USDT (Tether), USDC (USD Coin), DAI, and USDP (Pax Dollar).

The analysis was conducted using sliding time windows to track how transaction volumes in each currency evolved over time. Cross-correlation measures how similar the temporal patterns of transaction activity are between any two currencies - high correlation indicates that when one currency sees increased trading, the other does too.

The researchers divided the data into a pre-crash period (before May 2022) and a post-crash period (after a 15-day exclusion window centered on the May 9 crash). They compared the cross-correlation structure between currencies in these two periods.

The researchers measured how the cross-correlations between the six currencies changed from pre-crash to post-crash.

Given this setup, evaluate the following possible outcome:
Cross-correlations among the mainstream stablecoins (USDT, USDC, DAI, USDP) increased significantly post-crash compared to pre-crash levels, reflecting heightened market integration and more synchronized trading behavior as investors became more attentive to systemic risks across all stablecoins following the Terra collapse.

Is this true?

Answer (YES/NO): NO